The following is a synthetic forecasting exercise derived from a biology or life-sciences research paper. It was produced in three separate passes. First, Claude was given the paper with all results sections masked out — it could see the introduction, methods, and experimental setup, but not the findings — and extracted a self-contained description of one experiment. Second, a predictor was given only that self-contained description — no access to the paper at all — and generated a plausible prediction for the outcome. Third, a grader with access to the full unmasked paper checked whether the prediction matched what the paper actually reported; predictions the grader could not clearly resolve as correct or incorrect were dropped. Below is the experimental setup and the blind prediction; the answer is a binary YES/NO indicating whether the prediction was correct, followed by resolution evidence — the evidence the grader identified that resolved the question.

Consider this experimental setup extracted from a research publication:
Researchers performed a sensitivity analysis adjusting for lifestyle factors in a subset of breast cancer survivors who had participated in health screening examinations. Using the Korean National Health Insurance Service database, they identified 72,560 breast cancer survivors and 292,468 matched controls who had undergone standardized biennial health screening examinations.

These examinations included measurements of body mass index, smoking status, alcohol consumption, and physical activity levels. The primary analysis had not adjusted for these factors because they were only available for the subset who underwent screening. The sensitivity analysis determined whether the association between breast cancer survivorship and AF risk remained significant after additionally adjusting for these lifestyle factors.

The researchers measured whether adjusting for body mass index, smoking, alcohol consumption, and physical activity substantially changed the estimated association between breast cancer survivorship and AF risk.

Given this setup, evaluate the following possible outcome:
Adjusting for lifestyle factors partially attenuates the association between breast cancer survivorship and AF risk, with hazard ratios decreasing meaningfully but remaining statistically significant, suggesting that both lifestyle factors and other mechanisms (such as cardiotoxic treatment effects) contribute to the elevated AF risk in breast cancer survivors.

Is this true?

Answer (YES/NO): NO